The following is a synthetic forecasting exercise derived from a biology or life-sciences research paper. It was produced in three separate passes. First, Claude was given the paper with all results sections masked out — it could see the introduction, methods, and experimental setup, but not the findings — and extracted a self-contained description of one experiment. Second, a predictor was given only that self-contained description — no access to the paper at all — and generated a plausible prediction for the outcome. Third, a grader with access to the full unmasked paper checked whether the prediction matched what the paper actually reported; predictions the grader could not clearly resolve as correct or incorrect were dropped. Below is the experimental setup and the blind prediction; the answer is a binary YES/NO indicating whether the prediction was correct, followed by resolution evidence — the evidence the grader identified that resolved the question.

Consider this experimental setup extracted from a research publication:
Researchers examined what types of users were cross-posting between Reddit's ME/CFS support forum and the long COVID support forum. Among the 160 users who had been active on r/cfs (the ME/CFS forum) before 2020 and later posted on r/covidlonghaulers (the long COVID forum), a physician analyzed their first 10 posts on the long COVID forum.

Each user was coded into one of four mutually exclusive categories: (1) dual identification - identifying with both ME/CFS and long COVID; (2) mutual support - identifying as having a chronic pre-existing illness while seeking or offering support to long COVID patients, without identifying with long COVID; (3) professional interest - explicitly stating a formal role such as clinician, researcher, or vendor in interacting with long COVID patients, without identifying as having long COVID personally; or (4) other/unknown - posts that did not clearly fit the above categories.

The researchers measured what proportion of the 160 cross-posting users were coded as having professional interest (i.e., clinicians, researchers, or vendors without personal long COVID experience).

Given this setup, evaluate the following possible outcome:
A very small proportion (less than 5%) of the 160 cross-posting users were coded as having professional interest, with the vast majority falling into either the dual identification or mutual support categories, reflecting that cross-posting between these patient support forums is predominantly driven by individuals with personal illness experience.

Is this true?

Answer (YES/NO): NO